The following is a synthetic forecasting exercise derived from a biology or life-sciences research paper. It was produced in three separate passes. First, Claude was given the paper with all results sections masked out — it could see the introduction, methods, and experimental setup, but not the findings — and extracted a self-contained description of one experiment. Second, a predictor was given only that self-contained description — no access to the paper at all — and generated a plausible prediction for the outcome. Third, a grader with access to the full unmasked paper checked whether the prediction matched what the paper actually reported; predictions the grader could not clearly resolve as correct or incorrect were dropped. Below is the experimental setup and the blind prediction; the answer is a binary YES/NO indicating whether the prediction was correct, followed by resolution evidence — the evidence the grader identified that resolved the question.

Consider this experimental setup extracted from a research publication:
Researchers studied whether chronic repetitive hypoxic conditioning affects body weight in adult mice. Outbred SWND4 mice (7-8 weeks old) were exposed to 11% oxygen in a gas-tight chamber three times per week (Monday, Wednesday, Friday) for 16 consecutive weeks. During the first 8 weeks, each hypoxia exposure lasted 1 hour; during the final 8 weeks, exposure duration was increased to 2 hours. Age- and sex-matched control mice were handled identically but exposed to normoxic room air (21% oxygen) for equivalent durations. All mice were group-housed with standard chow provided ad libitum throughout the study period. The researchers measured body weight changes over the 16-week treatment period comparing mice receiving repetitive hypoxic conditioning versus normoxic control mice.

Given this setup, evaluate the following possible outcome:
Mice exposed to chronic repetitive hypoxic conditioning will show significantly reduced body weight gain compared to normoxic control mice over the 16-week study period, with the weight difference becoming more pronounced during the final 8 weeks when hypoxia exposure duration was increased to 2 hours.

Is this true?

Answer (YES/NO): NO